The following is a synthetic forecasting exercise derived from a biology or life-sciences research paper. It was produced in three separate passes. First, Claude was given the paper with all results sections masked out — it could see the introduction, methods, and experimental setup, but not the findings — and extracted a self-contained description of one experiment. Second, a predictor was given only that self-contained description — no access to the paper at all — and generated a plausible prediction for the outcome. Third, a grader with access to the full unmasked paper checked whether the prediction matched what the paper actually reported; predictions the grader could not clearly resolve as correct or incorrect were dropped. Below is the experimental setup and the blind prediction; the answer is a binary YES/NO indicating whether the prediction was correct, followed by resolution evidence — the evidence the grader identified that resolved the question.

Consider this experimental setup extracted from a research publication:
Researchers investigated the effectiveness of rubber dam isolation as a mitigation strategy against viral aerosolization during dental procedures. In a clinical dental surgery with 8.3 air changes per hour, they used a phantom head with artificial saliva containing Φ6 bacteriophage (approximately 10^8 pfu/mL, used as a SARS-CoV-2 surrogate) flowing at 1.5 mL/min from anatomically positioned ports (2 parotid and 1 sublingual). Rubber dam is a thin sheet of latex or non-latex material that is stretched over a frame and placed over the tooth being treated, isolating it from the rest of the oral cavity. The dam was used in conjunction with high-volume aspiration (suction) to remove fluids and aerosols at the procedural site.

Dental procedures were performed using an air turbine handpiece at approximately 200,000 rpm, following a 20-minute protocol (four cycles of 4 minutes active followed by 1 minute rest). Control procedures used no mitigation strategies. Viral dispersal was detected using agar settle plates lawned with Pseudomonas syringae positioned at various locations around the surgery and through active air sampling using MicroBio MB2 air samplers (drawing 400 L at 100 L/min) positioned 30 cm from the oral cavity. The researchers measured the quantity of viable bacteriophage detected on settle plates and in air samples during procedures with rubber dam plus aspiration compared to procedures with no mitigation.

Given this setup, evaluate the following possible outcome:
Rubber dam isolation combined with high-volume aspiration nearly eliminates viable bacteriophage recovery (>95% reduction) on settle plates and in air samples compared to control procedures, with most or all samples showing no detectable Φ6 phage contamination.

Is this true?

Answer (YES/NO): YES